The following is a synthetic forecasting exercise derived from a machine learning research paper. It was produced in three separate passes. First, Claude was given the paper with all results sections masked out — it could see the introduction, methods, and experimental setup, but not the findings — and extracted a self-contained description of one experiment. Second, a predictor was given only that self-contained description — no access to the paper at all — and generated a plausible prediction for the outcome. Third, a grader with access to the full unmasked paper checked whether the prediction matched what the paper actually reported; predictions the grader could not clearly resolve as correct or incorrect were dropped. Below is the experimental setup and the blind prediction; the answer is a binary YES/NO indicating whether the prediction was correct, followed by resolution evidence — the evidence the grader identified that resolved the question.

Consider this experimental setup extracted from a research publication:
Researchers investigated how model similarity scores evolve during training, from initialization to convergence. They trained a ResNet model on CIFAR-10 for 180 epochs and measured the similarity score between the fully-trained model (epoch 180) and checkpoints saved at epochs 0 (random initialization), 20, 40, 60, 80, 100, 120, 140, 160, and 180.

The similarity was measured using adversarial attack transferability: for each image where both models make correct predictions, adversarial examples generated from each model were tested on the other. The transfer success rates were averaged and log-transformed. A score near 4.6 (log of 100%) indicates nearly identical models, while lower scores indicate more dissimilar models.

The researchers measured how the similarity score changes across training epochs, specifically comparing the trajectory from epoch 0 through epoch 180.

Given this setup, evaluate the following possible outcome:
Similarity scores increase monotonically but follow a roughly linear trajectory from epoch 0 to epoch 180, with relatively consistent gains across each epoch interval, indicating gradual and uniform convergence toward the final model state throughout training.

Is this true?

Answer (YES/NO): NO